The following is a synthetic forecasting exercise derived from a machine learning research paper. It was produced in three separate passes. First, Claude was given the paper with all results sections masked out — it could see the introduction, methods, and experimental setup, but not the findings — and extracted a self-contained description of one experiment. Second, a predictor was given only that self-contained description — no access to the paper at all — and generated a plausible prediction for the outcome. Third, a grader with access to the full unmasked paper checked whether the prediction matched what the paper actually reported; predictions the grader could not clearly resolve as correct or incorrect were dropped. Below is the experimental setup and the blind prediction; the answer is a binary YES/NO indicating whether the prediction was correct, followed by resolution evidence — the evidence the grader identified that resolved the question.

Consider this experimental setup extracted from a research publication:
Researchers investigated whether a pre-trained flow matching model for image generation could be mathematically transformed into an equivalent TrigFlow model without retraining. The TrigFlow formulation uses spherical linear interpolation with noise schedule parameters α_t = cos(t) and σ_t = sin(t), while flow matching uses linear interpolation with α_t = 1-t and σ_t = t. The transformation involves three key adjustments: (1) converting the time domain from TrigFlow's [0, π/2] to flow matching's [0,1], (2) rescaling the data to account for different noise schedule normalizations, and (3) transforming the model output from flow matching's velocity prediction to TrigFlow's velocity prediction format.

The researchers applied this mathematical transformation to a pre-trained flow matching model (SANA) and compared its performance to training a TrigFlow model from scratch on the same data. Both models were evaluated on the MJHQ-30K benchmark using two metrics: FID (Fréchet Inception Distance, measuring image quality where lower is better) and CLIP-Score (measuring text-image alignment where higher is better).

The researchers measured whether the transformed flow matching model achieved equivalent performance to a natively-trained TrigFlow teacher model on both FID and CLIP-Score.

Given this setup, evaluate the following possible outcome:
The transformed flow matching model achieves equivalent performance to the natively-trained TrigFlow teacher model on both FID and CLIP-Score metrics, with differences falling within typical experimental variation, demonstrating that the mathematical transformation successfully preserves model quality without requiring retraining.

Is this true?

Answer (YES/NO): YES